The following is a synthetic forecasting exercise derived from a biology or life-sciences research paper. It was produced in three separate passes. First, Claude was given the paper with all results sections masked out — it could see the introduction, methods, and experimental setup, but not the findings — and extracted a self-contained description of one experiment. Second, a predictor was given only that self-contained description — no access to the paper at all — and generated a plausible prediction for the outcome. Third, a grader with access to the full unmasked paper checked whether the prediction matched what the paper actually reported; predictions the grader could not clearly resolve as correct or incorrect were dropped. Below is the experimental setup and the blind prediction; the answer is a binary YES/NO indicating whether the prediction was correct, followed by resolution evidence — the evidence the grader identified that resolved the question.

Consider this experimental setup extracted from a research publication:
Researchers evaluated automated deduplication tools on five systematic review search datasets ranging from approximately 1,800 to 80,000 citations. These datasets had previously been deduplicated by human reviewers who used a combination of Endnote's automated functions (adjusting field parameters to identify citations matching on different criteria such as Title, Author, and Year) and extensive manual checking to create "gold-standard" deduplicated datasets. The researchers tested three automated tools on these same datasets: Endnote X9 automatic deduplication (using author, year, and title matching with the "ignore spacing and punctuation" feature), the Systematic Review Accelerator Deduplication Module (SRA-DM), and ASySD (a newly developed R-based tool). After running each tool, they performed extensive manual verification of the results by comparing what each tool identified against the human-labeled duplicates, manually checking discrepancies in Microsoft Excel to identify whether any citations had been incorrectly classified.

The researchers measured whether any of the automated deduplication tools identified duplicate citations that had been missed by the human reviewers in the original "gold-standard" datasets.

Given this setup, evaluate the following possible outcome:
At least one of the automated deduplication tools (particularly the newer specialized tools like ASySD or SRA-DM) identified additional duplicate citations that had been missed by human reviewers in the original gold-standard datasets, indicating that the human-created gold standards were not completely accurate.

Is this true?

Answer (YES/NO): YES